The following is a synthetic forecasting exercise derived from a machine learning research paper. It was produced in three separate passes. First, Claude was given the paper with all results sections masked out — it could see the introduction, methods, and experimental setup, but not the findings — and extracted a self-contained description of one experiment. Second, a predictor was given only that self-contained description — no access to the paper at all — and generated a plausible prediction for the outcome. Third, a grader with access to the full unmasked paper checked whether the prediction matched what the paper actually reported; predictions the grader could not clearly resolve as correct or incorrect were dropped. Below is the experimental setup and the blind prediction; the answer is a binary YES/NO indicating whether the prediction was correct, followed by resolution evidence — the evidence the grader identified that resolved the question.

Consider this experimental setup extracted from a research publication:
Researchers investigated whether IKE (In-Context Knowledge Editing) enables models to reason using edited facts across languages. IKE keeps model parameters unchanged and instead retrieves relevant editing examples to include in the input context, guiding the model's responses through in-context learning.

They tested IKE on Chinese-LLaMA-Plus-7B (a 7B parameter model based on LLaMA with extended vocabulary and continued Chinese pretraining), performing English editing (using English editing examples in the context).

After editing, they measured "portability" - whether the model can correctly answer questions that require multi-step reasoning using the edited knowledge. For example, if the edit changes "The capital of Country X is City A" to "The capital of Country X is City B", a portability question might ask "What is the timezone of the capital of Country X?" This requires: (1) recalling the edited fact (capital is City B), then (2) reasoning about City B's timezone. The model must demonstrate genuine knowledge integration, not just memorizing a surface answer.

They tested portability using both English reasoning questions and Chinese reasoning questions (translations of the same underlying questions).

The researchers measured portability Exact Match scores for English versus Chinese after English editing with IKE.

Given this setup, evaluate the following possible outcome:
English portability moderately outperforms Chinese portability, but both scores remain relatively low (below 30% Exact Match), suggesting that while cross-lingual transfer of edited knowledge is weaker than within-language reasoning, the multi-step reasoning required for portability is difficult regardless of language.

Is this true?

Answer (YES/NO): NO